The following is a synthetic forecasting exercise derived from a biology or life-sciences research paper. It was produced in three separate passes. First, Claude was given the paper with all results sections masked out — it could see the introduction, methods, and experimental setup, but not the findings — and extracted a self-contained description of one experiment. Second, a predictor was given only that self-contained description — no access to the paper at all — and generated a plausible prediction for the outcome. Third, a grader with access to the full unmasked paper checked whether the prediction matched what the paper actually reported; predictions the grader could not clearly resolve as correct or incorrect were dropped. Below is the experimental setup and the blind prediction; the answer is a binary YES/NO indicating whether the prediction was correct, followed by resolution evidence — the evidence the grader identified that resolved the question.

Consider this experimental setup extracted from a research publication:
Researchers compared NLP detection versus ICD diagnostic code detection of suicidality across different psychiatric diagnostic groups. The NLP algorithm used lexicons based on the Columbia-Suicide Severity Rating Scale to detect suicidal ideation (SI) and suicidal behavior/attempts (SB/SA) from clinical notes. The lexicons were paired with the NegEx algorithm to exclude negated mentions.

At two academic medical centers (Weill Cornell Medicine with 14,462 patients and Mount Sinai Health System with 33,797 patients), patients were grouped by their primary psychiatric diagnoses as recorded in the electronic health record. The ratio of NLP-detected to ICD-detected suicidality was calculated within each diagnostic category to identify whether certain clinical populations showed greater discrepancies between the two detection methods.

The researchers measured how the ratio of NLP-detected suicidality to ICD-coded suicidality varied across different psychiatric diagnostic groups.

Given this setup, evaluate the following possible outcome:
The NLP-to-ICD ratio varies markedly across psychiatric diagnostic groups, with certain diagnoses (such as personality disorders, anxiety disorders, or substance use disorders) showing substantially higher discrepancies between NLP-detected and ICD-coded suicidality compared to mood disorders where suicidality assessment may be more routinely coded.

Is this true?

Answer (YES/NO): NO